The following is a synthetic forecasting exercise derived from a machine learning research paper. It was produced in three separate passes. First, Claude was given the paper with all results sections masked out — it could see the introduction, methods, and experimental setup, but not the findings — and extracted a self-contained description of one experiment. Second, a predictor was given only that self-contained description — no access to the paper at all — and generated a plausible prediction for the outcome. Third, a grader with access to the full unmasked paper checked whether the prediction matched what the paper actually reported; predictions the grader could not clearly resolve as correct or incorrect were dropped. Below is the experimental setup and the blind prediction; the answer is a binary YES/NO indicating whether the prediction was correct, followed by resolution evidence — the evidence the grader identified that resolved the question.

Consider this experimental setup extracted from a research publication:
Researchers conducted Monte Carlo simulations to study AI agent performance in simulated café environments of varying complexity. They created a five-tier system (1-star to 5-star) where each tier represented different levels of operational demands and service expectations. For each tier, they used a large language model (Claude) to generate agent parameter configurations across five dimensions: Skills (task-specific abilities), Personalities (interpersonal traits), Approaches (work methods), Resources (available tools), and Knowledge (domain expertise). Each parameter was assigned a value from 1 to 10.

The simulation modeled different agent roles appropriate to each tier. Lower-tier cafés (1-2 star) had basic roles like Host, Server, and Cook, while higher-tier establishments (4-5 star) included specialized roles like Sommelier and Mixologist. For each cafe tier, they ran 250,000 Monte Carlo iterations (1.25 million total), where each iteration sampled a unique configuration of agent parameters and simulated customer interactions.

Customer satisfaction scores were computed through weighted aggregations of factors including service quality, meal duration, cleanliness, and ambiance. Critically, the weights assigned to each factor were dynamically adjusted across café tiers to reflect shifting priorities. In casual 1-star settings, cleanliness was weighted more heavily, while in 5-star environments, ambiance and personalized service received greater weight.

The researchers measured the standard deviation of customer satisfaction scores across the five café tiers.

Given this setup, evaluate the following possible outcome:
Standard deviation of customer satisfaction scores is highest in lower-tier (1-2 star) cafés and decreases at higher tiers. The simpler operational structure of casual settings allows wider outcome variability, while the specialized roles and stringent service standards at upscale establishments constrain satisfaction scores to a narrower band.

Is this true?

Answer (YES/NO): YES